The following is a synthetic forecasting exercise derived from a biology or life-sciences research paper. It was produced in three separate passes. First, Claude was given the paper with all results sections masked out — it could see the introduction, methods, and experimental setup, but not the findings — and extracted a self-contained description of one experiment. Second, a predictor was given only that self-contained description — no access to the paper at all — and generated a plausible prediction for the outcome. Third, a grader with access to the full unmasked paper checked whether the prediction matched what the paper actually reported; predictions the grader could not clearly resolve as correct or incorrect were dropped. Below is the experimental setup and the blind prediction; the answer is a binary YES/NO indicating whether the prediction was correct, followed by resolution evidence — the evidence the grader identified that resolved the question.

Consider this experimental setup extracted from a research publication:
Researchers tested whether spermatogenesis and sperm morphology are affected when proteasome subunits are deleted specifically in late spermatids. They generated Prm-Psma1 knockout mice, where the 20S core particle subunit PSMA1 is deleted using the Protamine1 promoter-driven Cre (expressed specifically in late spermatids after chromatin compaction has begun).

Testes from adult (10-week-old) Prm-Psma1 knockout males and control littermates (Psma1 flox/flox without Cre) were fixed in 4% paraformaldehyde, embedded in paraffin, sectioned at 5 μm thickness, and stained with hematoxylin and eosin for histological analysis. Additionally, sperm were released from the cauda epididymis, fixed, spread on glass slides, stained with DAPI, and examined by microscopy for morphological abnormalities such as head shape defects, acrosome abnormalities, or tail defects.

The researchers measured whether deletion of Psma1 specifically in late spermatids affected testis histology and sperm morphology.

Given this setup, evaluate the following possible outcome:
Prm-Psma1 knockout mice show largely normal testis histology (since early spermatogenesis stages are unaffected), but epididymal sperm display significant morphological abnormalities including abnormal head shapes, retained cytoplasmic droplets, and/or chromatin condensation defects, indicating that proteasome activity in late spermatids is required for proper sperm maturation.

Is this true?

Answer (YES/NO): NO